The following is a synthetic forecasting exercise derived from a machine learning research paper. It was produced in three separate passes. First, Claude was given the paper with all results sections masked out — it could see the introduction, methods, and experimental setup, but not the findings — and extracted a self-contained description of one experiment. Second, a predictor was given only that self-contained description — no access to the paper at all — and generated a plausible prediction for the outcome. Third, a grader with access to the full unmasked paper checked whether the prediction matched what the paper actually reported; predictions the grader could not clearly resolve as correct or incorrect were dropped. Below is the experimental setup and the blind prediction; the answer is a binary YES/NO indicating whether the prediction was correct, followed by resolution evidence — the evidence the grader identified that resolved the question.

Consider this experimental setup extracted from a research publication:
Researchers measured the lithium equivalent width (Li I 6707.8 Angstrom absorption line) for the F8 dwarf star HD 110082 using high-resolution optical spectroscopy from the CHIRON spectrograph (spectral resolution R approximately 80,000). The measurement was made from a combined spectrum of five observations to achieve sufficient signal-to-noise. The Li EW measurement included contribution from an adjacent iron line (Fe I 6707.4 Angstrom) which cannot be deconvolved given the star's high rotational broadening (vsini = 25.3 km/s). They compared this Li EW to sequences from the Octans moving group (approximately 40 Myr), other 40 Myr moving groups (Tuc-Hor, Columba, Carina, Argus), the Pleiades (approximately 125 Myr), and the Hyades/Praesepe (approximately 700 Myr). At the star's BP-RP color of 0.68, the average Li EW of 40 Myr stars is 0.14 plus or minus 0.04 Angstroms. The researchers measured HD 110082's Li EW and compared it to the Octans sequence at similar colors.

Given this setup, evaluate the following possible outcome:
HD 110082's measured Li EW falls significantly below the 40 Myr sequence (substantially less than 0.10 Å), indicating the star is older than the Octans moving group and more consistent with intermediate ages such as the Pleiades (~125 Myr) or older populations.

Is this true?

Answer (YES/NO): NO